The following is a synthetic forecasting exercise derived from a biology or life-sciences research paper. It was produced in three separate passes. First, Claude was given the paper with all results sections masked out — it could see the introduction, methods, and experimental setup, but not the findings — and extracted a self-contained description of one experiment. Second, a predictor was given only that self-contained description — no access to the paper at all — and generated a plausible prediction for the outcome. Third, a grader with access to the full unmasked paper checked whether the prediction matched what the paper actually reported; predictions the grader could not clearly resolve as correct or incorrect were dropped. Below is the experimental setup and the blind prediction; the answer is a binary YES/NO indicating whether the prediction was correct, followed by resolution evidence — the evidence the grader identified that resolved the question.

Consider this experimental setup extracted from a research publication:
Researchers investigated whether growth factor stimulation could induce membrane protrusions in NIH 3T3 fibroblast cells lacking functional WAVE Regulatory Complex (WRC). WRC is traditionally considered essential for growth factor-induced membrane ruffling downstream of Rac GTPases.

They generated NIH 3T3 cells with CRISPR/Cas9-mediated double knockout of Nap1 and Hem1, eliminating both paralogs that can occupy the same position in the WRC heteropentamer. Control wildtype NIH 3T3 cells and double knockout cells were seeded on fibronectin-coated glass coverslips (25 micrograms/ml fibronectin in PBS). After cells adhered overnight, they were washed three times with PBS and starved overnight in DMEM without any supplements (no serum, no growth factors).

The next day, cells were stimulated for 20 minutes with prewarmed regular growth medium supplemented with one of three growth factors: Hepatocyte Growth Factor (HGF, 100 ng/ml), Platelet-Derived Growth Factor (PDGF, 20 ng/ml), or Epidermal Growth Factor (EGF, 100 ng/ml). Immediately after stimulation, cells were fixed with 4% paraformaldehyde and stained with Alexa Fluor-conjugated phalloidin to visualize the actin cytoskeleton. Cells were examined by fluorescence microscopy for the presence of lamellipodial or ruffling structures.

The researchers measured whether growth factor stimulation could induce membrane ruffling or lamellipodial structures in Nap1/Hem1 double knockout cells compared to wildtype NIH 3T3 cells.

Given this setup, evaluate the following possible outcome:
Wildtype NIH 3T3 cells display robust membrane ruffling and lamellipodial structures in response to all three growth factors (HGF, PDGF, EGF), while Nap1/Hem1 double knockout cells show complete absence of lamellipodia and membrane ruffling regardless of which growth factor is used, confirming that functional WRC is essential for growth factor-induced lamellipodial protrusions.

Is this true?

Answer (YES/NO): NO